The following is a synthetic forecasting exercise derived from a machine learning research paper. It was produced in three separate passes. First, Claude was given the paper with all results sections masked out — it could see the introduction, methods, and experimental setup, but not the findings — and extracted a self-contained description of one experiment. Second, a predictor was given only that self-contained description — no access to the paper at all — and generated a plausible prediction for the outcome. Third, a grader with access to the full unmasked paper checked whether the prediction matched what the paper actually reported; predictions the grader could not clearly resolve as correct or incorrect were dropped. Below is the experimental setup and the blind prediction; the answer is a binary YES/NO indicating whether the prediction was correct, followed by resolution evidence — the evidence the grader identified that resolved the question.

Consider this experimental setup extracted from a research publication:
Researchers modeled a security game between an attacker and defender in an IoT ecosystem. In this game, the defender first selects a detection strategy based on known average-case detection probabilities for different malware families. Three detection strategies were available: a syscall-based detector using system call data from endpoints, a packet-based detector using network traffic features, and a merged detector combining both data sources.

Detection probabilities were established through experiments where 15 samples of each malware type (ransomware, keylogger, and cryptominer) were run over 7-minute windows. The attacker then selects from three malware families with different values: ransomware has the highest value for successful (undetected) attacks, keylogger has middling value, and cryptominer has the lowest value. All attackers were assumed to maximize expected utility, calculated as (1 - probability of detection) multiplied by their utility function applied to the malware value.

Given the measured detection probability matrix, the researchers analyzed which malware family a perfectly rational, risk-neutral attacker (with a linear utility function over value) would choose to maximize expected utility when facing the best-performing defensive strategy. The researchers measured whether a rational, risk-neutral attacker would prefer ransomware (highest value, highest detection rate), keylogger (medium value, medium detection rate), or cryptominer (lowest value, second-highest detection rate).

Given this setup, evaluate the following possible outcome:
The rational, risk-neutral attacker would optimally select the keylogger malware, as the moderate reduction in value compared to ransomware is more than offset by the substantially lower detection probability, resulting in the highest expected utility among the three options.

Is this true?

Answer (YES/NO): YES